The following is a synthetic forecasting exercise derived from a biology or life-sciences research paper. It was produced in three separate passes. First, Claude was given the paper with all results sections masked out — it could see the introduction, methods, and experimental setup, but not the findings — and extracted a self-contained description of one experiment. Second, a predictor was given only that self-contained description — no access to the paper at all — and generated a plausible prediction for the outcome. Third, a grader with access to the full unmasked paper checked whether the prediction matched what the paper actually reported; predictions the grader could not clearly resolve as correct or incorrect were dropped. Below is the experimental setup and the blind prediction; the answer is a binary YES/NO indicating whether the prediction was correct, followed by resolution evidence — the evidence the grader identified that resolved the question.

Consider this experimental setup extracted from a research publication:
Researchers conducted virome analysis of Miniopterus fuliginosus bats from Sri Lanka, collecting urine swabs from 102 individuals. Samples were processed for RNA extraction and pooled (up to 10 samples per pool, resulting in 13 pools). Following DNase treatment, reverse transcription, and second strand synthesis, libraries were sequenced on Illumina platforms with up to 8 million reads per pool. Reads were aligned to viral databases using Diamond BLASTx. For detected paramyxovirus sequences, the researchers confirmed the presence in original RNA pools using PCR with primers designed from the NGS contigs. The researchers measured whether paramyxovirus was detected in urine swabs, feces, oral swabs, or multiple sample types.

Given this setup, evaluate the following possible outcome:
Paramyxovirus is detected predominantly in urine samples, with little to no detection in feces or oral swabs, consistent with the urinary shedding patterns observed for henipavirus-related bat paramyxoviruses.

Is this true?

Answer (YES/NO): YES